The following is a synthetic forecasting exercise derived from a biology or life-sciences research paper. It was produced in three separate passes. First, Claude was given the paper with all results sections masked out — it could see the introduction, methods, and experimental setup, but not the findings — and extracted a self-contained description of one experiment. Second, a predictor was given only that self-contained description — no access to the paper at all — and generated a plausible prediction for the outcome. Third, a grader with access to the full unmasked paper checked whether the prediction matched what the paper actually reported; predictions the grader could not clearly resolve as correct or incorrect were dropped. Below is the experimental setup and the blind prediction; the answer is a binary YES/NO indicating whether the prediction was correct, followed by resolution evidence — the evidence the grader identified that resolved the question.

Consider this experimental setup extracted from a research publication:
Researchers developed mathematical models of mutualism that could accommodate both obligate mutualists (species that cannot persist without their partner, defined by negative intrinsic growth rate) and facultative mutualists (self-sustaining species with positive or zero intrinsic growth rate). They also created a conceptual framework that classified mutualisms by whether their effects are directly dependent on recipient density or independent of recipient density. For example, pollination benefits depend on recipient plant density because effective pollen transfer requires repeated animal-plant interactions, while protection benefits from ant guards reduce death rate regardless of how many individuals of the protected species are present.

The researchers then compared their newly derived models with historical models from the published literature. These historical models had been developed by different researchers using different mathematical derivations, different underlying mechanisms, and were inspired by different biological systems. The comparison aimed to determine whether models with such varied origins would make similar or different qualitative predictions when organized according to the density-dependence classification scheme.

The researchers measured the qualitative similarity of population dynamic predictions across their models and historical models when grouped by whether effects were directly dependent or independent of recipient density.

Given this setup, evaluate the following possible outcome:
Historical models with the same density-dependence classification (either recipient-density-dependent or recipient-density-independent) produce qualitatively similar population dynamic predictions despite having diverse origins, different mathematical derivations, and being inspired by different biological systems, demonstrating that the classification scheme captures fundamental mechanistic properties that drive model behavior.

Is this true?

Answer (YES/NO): YES